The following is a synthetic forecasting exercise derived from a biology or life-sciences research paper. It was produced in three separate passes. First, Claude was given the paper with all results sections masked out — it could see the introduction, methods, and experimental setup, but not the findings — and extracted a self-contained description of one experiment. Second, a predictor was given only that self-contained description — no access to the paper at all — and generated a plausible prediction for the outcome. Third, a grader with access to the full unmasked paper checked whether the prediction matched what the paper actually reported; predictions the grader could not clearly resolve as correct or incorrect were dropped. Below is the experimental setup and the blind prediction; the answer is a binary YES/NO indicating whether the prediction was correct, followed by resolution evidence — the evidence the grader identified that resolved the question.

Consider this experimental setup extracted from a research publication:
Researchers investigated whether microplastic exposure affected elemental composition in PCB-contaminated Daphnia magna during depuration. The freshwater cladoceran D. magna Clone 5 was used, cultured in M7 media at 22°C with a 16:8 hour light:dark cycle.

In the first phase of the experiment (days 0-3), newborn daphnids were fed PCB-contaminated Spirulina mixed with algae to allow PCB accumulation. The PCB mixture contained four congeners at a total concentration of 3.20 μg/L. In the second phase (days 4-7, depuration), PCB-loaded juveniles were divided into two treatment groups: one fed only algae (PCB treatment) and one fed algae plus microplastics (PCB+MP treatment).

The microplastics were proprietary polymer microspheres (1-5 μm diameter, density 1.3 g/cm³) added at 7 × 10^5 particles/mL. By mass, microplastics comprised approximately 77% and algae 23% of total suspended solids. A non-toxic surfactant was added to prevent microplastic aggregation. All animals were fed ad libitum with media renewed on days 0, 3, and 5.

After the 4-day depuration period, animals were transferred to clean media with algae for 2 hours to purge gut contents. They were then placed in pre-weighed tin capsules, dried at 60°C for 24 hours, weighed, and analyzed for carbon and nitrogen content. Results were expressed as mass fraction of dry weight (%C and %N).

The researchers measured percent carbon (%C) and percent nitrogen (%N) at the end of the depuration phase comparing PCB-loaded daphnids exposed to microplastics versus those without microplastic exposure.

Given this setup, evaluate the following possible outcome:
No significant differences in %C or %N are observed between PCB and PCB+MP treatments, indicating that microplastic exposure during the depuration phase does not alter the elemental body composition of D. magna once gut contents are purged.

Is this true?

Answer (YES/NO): NO